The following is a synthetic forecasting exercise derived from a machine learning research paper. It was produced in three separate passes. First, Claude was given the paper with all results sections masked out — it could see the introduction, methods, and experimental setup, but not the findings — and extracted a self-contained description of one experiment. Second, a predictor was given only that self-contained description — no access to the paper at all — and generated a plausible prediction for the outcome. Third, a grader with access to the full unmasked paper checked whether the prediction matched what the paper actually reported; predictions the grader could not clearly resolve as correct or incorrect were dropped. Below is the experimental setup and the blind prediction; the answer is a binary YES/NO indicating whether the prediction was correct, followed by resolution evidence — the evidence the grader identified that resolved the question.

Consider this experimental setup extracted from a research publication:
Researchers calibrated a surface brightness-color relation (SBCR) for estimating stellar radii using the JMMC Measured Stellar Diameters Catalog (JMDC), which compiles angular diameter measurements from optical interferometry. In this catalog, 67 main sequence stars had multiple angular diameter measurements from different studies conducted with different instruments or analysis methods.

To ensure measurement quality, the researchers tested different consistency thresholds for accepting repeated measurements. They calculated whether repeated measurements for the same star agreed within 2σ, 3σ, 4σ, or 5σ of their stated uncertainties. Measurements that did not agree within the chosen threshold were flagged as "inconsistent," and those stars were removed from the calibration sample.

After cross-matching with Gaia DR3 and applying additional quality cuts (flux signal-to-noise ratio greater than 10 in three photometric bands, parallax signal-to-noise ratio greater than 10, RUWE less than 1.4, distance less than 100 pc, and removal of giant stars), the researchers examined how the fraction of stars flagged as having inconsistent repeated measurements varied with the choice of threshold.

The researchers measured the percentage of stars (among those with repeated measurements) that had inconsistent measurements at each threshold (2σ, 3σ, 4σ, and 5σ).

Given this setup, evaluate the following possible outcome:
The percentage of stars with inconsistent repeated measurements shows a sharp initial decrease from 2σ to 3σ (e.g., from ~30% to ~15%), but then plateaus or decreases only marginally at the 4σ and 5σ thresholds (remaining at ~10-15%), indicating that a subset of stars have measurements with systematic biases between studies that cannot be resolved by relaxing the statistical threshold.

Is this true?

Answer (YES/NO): NO